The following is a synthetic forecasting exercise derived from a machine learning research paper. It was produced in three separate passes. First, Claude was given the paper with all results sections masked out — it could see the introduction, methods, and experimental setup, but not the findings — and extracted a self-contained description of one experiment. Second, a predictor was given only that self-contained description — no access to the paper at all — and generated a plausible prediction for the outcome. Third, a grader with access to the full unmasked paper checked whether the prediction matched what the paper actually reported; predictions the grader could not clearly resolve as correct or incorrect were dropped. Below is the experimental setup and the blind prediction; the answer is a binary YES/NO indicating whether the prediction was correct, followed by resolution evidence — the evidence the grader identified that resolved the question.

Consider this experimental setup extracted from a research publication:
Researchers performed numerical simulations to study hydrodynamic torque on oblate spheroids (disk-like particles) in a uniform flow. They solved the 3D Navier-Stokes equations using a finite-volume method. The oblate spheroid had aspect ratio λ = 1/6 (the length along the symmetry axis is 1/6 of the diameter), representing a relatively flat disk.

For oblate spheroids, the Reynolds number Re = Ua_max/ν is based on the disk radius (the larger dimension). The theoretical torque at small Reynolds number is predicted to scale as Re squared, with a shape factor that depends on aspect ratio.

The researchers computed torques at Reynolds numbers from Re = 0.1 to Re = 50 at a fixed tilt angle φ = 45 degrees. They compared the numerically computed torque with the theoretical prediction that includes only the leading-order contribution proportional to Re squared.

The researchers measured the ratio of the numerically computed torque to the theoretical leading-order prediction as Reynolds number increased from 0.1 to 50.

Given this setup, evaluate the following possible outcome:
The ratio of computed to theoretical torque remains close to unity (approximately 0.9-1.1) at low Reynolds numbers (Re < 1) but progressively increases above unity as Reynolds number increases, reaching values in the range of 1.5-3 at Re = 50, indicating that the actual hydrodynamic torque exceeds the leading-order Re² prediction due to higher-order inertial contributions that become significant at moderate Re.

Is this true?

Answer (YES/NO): NO